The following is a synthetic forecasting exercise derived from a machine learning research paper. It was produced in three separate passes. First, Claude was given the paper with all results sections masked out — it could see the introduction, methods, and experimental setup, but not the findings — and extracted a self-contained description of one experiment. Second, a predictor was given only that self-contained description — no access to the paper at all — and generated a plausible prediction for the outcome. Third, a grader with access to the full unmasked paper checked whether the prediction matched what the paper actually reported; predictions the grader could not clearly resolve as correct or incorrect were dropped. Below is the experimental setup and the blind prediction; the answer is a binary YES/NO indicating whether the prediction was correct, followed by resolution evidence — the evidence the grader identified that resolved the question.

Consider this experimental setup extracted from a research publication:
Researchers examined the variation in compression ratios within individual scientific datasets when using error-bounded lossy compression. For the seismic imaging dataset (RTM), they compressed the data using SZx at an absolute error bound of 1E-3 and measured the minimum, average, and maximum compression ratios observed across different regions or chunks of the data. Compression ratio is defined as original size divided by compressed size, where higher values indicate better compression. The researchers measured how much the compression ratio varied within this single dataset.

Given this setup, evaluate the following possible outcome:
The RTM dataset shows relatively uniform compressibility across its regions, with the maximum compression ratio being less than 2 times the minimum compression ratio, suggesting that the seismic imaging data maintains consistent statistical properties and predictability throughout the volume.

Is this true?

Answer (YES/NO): NO